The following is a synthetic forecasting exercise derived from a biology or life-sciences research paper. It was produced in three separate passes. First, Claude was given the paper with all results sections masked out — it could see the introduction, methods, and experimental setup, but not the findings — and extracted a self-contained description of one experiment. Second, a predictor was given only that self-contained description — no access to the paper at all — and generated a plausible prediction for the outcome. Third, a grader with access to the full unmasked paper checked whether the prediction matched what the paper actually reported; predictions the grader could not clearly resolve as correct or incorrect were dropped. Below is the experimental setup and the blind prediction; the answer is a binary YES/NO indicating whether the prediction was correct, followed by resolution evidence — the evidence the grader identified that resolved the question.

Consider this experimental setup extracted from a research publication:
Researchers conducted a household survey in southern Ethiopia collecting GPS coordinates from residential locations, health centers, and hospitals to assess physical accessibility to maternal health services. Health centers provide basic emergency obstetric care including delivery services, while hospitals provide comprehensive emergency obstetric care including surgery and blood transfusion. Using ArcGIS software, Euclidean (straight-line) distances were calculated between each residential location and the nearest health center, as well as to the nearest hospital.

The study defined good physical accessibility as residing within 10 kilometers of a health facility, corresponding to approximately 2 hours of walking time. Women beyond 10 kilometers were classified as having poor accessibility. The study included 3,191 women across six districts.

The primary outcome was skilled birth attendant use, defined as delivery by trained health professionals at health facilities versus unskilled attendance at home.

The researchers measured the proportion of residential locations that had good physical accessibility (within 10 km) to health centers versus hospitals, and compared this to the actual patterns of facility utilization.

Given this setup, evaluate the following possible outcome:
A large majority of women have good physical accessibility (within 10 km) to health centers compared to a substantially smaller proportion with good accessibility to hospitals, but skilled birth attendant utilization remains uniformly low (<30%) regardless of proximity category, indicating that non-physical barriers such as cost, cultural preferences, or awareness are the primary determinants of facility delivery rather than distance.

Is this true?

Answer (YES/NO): NO